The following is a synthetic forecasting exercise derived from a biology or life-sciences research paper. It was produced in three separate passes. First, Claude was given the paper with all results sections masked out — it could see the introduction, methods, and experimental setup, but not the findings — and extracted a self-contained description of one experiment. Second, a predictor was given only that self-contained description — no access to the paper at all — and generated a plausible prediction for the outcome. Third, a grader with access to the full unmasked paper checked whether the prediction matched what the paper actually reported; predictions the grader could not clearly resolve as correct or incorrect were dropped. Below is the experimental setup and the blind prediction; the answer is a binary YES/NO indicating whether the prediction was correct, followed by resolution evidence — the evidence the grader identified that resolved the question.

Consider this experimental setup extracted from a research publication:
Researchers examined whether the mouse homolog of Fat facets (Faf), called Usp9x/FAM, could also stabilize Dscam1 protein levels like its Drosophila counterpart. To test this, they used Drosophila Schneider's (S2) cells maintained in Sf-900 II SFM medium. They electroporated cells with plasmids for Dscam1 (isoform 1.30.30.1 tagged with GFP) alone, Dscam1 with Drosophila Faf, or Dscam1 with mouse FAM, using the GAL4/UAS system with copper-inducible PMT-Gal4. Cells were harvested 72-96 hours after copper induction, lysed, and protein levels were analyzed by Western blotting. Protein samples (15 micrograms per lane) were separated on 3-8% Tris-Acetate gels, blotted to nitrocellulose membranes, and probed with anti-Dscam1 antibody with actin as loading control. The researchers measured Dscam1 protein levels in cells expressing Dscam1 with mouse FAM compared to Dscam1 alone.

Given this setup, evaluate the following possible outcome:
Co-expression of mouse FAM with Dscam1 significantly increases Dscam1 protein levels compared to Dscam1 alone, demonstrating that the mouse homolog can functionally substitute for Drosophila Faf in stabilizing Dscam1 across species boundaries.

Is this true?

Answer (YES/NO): YES